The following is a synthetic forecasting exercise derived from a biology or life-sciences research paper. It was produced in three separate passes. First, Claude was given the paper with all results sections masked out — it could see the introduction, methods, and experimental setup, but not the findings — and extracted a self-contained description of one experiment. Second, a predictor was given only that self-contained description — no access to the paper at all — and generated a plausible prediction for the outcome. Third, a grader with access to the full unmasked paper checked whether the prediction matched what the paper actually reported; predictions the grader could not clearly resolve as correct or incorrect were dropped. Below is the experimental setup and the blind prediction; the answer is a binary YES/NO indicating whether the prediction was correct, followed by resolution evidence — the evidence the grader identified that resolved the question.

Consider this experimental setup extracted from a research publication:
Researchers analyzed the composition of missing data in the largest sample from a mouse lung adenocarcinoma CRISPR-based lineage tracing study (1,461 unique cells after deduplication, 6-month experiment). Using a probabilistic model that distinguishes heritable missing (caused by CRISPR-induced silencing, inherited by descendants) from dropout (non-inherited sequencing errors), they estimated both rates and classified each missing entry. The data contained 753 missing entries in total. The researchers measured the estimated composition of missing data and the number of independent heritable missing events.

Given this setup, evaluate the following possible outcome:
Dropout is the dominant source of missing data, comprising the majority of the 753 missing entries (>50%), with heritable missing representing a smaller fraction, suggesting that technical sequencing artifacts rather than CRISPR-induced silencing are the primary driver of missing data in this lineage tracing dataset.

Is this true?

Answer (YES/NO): YES